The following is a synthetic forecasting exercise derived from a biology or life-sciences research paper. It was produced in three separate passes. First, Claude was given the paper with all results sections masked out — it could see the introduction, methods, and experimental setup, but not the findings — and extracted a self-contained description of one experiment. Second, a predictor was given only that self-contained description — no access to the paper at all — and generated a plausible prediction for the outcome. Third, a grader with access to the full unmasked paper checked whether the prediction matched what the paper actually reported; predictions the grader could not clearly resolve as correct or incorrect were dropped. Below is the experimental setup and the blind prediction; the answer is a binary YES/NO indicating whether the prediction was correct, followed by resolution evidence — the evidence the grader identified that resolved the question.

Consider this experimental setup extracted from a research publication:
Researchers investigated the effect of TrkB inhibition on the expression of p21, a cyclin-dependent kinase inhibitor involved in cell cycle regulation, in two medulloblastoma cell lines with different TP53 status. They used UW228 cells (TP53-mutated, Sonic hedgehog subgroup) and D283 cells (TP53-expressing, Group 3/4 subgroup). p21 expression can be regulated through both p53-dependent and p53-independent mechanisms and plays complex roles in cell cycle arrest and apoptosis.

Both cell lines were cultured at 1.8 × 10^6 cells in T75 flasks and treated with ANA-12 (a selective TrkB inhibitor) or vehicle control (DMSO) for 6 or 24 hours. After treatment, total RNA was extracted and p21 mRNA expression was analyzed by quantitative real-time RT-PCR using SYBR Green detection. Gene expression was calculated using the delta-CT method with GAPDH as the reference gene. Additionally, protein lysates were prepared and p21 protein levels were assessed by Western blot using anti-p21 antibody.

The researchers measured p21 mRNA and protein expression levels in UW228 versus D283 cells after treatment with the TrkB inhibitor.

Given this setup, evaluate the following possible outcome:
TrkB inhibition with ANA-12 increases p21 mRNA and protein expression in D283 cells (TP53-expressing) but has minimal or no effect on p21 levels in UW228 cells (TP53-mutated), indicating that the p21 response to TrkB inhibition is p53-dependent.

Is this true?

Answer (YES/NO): NO